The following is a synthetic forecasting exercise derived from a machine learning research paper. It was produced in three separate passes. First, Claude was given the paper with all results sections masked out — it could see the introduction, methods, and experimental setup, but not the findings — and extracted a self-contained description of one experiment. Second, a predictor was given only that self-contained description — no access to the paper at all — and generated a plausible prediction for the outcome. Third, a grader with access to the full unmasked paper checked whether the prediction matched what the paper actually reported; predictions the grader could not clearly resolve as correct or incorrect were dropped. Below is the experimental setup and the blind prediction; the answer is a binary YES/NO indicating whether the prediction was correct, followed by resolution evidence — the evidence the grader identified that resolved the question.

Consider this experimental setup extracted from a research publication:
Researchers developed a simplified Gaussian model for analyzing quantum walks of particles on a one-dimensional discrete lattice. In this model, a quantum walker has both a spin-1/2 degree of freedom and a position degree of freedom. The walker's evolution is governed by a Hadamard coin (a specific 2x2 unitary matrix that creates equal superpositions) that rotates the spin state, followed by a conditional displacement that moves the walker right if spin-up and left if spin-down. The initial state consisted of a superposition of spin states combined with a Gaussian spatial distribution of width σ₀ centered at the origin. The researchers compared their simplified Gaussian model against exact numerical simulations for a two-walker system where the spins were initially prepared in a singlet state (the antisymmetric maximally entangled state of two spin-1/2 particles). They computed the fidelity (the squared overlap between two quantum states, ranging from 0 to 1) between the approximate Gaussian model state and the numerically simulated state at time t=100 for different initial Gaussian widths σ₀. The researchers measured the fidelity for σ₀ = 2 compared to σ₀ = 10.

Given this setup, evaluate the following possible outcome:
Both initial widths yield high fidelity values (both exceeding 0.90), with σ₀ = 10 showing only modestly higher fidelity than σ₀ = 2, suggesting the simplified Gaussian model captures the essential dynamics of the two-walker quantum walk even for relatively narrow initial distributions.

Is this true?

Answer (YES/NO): NO